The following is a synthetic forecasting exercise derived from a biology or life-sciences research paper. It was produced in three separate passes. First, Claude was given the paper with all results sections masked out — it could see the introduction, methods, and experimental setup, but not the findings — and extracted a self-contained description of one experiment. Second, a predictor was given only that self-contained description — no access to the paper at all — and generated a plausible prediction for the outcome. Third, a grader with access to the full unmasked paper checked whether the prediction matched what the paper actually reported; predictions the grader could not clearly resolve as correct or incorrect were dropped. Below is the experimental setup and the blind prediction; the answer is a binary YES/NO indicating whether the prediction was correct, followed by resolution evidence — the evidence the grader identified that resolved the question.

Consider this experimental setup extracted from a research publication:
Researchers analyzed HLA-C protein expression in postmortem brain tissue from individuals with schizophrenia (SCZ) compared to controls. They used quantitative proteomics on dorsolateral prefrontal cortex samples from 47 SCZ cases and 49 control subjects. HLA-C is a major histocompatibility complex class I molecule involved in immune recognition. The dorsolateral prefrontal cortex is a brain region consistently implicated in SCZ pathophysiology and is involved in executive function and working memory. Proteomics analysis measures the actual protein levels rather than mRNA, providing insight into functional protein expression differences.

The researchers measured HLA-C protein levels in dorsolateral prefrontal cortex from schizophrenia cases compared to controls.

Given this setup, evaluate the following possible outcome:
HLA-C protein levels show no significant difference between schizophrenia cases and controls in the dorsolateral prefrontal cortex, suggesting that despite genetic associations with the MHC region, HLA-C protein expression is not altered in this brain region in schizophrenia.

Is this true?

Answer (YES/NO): NO